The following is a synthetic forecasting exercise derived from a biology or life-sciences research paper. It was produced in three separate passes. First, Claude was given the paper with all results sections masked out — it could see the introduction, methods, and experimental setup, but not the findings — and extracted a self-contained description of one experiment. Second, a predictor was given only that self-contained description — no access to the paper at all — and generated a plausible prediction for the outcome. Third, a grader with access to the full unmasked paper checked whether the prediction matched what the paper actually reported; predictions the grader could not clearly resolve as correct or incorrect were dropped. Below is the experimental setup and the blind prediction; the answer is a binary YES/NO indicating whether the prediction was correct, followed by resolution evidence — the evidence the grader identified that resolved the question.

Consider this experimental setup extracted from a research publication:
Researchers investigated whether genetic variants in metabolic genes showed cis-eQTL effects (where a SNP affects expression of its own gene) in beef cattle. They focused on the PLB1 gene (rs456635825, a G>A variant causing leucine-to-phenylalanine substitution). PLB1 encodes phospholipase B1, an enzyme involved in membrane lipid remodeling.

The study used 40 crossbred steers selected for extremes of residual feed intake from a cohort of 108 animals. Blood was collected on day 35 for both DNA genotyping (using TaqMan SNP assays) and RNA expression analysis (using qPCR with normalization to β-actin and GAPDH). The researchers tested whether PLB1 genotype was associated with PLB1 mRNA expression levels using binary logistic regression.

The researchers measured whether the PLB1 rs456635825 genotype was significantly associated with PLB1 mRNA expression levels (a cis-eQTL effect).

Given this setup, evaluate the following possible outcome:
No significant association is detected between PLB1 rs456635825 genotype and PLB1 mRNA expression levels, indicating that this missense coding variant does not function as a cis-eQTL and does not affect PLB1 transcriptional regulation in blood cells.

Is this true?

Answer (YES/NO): NO